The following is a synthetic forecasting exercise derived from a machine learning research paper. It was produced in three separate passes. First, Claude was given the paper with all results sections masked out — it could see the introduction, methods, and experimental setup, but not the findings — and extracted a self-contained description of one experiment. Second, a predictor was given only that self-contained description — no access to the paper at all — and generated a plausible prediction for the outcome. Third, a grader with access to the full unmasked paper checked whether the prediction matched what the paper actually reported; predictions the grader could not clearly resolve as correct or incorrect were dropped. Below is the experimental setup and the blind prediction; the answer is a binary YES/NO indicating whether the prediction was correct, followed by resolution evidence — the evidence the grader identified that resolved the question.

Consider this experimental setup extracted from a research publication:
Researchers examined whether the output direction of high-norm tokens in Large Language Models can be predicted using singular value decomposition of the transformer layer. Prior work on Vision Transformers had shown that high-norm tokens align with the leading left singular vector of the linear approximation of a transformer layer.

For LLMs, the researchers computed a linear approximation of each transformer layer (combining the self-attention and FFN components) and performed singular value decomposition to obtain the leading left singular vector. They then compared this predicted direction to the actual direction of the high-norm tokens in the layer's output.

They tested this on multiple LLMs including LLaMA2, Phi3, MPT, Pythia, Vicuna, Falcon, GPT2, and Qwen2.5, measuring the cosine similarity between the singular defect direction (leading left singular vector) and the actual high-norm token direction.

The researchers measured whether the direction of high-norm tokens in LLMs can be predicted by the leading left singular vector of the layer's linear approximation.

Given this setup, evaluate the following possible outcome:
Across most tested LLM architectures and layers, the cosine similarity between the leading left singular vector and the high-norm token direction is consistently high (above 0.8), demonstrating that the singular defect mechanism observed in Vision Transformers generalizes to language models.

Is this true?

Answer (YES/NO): NO